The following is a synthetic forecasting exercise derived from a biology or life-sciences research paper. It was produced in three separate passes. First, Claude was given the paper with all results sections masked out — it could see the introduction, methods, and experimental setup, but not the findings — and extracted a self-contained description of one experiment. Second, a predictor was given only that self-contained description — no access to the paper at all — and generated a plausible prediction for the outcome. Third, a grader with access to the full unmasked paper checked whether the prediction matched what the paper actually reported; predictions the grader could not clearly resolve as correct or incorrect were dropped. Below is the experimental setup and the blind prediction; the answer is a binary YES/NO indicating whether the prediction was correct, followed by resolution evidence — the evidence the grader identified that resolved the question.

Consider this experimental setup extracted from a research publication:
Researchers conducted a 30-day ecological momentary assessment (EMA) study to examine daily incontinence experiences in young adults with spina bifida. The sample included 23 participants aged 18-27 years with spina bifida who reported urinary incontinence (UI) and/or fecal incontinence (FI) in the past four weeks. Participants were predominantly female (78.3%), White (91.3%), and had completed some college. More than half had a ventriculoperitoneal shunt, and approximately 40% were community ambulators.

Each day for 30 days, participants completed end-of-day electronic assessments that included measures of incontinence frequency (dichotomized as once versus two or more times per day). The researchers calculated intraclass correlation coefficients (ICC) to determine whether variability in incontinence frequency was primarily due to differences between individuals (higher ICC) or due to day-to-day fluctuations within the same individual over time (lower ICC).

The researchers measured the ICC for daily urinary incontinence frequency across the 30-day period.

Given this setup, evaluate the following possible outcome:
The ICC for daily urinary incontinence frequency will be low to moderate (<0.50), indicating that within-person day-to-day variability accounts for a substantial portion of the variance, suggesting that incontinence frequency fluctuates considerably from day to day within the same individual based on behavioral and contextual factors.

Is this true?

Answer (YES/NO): NO